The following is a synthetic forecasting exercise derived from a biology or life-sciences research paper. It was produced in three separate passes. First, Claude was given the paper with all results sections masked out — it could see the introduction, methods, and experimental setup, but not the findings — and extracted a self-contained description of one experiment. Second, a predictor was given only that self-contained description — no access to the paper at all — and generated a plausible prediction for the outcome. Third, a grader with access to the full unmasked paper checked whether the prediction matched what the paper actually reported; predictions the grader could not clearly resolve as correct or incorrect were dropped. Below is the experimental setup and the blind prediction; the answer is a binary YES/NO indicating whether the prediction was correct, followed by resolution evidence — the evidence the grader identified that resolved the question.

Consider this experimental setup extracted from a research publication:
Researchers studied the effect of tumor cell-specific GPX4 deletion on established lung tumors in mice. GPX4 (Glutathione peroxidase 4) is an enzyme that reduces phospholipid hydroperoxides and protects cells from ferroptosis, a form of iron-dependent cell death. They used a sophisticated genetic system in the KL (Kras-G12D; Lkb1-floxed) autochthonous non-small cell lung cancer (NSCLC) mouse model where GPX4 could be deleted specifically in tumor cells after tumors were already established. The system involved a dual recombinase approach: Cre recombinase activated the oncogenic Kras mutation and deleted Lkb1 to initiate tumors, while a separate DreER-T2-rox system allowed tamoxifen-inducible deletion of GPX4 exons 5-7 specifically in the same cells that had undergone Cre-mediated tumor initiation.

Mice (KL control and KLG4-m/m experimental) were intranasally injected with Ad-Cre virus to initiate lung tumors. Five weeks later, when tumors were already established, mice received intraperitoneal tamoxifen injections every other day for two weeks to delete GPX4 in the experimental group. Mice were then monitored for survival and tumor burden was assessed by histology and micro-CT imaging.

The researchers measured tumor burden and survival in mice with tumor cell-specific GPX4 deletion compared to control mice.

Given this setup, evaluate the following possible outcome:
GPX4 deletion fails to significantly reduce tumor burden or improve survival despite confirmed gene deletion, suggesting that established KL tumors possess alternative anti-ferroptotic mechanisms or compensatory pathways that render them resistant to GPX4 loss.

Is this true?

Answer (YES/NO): NO